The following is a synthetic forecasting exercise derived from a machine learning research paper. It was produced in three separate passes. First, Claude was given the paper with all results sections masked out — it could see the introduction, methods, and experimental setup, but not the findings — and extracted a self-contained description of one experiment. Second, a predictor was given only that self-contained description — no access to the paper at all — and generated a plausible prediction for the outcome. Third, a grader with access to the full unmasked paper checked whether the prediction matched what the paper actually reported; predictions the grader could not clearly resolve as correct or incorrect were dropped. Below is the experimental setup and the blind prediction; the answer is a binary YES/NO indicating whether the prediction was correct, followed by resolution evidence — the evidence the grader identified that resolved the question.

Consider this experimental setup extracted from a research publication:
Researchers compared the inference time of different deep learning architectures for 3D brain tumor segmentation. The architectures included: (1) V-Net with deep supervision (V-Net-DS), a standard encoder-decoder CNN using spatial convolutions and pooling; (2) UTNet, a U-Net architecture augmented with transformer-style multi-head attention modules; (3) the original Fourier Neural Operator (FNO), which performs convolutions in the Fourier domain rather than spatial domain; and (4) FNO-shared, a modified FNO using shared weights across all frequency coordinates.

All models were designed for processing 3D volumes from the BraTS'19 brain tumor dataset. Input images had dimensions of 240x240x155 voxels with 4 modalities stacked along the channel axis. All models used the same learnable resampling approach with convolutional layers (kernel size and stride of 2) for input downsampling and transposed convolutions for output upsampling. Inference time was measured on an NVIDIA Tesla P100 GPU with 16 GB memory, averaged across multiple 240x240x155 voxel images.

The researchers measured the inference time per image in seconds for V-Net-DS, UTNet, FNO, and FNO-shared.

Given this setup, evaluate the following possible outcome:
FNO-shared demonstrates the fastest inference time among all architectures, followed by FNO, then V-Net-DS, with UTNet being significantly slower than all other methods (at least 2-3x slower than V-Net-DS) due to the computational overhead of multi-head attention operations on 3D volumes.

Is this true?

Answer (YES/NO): NO